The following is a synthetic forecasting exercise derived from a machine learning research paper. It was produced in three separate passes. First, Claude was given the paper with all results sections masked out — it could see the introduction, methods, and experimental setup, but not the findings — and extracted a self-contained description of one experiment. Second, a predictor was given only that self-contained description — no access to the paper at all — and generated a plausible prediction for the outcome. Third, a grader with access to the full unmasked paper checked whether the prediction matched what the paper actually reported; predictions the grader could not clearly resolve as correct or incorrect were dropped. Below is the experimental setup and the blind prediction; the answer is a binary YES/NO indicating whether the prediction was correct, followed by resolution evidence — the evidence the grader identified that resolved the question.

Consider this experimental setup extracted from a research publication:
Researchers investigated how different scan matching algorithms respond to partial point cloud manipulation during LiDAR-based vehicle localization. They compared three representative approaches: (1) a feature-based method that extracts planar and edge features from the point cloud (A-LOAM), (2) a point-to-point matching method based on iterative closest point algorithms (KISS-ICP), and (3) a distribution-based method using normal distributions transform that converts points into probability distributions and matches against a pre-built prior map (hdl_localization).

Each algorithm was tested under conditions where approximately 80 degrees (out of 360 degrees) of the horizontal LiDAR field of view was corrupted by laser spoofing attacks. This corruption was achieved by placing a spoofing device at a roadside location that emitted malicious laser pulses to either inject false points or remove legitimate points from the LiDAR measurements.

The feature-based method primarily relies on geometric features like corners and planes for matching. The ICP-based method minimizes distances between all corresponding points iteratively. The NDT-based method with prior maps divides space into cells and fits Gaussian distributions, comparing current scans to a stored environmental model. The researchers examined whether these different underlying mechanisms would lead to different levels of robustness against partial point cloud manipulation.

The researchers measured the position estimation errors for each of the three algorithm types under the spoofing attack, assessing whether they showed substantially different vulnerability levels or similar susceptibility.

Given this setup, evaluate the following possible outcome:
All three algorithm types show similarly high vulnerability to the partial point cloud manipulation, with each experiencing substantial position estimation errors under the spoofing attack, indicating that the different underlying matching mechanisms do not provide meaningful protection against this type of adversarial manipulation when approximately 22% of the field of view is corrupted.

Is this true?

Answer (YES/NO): YES